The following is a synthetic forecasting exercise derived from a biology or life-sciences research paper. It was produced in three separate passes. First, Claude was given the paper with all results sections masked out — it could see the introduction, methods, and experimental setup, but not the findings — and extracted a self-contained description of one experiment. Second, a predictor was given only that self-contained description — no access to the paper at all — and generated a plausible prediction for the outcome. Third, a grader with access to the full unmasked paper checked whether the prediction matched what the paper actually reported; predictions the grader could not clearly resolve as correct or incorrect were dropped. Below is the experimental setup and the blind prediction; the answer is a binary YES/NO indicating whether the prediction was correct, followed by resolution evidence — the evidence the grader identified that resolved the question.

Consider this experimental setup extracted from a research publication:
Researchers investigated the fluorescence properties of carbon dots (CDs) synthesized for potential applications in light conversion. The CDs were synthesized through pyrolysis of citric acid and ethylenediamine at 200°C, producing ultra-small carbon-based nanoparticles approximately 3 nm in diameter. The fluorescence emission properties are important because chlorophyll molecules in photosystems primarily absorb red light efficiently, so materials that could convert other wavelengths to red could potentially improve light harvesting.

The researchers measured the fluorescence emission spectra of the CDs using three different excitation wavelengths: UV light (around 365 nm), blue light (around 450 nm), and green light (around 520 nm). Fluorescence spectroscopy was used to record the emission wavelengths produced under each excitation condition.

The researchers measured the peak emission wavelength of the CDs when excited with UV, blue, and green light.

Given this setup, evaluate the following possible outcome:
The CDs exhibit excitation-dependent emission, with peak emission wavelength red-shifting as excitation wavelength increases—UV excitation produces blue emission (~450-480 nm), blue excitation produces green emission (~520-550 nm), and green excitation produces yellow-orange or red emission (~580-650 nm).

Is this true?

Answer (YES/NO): NO